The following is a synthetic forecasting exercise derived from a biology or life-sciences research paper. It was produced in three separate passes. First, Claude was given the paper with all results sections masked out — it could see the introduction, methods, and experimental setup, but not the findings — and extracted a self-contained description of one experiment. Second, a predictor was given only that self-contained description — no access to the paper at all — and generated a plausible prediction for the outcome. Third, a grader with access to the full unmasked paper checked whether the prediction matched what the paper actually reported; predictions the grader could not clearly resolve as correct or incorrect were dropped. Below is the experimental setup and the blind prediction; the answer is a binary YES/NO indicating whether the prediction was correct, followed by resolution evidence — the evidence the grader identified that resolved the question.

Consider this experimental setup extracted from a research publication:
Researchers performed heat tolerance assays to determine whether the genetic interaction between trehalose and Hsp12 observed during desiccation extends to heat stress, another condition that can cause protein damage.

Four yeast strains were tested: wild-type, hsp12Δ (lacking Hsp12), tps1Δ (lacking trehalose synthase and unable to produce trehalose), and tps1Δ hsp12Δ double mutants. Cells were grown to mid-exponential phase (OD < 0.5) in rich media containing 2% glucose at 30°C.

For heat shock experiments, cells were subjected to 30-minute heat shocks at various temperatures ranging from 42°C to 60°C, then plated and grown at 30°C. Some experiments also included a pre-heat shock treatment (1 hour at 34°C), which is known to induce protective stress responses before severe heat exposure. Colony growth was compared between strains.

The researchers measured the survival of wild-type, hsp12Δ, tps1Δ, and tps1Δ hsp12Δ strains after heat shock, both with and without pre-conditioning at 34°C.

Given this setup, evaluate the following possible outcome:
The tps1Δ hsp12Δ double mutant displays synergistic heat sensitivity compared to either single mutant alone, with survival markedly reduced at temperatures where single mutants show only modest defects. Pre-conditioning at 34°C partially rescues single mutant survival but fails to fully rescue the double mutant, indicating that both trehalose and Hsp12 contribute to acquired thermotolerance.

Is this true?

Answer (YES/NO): NO